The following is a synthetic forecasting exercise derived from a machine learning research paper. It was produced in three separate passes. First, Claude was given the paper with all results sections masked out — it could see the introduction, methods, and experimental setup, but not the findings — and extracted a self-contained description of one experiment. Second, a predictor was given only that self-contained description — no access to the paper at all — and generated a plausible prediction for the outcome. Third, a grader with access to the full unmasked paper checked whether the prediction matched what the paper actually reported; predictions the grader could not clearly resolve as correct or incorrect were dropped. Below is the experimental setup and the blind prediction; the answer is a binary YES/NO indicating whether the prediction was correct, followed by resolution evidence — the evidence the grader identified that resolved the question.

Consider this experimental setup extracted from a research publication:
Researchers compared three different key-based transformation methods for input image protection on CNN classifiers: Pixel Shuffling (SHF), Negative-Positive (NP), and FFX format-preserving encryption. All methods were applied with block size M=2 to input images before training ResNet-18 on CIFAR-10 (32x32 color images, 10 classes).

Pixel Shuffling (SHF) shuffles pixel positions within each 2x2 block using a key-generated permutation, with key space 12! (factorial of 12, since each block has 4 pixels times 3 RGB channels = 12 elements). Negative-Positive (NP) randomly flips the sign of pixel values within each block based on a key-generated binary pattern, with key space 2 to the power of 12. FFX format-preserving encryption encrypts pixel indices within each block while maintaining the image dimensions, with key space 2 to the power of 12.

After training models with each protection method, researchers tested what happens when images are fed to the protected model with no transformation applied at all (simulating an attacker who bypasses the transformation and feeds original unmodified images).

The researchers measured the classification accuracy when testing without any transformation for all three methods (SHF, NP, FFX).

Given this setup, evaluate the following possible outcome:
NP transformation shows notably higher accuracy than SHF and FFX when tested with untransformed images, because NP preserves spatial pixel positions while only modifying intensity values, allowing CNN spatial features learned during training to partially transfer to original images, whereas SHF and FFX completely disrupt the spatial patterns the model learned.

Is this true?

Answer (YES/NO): NO